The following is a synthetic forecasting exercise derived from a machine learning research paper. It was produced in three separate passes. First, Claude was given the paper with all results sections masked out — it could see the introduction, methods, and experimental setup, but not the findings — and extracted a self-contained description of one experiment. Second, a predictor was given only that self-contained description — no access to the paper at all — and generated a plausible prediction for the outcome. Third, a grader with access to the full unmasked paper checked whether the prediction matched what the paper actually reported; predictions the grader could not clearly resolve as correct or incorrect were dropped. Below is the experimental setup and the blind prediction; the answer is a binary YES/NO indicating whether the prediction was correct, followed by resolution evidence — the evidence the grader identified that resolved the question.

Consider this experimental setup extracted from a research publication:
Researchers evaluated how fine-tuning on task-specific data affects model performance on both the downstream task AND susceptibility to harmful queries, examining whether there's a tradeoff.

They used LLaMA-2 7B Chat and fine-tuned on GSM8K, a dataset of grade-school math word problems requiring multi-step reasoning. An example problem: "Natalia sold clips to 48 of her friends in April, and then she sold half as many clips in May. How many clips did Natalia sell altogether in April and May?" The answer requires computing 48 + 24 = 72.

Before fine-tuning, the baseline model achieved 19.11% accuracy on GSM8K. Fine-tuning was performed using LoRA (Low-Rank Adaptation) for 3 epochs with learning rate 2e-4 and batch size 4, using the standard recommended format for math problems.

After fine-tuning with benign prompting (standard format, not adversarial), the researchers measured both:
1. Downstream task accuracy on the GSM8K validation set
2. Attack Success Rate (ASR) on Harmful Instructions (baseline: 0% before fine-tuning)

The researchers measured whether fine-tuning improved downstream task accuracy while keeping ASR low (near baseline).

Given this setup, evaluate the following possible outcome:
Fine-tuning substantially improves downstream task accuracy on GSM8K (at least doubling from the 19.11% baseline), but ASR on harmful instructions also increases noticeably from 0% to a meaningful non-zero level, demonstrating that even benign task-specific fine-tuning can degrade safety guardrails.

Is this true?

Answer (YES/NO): NO